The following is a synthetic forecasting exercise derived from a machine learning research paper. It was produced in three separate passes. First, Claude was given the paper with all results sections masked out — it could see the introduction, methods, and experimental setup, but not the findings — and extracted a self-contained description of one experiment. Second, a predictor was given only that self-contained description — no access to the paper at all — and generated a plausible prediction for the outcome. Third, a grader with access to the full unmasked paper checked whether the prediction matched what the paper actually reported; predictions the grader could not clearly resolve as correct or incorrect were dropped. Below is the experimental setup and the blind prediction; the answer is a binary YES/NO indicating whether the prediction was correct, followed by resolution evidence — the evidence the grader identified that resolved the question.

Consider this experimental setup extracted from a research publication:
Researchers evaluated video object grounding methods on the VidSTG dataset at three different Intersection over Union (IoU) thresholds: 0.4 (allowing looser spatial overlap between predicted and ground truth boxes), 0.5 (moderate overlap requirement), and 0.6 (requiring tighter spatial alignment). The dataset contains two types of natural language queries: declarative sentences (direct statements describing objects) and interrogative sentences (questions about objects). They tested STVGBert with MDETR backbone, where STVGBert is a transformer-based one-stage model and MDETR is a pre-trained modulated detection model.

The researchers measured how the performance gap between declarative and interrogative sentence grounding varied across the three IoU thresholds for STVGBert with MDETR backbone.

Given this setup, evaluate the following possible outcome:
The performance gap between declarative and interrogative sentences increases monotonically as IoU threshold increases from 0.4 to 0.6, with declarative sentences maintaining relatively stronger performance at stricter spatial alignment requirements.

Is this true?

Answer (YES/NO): NO